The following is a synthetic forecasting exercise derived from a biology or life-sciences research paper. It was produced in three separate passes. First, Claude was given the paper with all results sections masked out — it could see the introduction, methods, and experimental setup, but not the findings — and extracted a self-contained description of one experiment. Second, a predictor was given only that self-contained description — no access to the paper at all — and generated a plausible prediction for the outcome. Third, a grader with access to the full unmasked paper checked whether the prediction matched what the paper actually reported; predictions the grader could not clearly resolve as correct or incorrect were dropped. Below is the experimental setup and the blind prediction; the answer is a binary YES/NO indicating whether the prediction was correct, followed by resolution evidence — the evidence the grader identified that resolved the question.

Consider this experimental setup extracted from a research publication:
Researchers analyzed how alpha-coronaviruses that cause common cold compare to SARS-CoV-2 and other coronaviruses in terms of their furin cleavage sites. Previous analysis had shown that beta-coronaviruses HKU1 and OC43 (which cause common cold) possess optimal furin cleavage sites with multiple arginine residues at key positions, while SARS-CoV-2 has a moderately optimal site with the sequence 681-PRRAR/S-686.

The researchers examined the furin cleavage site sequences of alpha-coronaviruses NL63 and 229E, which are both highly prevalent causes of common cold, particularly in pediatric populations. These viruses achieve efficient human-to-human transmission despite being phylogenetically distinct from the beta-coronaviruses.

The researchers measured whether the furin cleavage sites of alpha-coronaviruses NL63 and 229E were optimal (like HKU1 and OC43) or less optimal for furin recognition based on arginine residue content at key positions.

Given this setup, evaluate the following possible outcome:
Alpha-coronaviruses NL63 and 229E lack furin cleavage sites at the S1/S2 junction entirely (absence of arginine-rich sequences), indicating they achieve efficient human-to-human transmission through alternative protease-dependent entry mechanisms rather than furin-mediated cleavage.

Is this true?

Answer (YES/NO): NO